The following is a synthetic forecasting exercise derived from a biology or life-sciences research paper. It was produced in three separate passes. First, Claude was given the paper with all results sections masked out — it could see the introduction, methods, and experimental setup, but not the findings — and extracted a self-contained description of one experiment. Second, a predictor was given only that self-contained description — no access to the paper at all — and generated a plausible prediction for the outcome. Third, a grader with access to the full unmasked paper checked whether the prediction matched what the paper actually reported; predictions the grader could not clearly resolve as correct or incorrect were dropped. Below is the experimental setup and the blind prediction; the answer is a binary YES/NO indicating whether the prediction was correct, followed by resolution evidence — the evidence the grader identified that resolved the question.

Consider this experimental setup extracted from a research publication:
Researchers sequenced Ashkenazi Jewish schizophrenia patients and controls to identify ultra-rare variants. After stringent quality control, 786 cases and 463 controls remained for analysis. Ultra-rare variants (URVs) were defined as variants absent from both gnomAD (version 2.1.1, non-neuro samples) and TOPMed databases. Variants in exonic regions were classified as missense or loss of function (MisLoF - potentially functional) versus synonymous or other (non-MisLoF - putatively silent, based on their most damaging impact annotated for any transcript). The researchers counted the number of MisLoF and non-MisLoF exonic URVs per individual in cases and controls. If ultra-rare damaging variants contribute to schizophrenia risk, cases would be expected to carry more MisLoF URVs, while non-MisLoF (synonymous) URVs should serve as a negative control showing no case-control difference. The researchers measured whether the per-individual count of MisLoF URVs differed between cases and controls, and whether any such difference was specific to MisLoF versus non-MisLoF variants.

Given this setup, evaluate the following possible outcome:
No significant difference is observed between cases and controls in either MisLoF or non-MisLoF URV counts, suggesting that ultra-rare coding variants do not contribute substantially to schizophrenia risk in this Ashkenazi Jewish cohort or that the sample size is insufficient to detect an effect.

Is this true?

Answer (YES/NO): NO